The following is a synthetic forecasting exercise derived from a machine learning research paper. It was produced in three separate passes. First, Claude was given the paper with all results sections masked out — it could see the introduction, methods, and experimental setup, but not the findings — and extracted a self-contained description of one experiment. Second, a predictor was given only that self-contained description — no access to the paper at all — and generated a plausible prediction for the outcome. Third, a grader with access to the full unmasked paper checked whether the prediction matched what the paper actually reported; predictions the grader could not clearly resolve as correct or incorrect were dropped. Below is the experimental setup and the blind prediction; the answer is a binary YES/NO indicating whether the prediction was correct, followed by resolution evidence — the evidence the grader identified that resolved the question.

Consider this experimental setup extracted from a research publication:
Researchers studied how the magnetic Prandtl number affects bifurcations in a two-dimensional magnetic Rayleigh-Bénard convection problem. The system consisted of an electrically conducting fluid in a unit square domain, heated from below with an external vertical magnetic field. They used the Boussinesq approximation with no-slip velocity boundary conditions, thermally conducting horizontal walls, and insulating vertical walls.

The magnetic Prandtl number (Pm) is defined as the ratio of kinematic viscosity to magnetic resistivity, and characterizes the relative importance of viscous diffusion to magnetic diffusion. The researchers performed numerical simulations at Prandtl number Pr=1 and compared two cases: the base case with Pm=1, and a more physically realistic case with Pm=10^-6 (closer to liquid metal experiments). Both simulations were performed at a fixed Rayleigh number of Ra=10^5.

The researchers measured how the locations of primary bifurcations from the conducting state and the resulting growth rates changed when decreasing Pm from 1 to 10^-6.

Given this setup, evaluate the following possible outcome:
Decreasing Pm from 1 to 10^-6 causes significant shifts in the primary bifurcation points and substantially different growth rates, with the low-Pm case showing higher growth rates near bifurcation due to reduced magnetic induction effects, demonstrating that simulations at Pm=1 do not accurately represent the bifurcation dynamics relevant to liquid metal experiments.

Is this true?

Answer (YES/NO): NO